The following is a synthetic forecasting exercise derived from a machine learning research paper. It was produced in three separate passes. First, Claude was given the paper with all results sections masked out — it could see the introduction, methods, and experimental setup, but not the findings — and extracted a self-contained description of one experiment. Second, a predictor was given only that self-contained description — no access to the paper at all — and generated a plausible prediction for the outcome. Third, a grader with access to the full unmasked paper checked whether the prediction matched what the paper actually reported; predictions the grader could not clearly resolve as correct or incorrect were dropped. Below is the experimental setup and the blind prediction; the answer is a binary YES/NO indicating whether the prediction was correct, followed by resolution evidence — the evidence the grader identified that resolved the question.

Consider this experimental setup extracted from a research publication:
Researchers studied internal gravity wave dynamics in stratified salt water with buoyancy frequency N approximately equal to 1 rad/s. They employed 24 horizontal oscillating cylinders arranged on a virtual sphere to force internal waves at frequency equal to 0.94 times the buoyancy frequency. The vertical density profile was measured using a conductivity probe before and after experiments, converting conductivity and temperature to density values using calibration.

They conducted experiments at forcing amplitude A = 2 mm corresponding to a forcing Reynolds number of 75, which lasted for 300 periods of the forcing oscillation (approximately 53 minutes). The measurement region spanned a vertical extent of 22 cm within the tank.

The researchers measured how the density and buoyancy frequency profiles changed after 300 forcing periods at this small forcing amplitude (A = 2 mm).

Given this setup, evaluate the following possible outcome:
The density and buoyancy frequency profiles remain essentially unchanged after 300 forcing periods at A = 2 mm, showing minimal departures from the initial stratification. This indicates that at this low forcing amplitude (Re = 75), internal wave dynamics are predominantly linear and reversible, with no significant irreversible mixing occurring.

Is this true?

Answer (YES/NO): YES